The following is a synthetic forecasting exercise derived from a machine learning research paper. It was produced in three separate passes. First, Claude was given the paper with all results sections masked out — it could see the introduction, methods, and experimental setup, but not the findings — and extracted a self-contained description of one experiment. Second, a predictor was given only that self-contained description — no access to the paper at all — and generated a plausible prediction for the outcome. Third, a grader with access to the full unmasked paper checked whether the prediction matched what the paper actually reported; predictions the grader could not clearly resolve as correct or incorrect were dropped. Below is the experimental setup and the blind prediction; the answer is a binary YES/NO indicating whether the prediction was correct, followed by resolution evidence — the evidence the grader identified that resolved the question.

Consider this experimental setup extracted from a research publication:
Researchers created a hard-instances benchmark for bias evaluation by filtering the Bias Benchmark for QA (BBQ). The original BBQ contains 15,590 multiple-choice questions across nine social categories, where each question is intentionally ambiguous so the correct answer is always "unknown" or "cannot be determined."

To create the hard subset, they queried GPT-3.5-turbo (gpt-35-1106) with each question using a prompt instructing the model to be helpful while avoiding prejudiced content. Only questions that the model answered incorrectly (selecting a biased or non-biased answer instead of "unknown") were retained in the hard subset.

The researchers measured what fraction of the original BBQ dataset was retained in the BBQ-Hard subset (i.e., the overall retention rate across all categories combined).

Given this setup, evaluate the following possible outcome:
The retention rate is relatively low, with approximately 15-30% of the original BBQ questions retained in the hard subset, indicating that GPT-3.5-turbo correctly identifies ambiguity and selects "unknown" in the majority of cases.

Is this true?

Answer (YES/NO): NO